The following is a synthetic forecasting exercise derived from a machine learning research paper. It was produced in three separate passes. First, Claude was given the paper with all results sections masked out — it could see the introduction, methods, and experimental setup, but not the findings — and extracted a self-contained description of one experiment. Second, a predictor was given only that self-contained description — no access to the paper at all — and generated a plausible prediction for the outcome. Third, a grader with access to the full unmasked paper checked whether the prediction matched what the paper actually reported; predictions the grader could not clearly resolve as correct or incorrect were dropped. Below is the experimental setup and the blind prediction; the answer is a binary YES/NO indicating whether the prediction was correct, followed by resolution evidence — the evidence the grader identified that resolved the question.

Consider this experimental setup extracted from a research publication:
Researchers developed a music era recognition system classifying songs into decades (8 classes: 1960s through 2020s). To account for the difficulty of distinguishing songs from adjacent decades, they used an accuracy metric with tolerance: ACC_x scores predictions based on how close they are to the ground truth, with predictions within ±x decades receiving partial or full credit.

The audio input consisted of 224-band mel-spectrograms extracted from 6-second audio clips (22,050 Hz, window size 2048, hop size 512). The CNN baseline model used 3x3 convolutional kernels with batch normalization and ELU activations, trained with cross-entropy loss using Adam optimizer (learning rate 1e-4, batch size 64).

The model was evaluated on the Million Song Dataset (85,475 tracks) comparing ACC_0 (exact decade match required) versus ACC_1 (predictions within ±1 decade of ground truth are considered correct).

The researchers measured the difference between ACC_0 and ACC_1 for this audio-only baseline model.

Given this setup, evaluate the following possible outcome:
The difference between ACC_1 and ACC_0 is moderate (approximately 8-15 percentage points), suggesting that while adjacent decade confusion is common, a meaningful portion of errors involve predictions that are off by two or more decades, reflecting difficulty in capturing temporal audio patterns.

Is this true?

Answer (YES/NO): NO